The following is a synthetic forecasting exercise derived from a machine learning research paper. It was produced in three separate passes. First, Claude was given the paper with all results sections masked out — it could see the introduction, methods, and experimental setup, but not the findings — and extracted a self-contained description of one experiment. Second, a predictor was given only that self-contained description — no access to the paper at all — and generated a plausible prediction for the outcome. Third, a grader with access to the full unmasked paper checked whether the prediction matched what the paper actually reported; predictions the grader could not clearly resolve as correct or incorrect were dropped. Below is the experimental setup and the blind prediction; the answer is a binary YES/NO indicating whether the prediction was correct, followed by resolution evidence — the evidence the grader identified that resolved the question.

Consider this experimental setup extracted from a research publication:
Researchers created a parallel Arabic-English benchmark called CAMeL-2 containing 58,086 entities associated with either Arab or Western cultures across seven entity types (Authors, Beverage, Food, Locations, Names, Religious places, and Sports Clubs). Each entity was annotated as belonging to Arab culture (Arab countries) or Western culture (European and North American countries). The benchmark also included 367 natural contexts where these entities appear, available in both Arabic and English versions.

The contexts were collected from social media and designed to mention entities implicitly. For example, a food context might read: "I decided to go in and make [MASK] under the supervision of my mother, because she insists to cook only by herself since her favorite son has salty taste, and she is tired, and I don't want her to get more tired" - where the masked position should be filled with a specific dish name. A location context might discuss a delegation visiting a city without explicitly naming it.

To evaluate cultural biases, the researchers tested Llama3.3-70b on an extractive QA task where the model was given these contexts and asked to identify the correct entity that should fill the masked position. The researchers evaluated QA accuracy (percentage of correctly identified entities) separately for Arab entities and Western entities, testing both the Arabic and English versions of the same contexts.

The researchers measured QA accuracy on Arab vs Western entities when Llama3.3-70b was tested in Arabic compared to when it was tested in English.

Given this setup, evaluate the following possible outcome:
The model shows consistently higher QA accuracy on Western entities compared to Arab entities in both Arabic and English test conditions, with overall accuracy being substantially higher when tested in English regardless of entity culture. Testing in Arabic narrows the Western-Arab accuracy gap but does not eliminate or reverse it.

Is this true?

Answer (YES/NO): NO